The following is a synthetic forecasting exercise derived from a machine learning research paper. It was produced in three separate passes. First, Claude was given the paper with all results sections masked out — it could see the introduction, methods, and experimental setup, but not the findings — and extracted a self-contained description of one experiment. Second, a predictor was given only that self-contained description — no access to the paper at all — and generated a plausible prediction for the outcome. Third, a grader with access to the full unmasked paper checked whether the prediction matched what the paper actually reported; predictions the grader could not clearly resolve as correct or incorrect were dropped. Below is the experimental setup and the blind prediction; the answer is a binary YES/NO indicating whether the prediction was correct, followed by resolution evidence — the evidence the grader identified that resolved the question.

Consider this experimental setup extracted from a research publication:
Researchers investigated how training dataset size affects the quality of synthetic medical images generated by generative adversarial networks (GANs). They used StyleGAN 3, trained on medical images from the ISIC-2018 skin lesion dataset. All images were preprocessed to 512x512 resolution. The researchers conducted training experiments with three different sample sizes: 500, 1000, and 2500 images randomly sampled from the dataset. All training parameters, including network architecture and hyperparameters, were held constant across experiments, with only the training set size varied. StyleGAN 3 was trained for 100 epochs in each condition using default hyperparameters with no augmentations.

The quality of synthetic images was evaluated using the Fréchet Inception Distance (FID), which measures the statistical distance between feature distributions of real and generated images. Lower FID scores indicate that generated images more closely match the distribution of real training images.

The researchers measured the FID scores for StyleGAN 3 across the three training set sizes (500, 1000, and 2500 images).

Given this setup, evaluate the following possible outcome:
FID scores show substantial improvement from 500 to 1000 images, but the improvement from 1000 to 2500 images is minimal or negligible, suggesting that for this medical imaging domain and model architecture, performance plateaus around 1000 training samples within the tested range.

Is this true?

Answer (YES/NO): NO